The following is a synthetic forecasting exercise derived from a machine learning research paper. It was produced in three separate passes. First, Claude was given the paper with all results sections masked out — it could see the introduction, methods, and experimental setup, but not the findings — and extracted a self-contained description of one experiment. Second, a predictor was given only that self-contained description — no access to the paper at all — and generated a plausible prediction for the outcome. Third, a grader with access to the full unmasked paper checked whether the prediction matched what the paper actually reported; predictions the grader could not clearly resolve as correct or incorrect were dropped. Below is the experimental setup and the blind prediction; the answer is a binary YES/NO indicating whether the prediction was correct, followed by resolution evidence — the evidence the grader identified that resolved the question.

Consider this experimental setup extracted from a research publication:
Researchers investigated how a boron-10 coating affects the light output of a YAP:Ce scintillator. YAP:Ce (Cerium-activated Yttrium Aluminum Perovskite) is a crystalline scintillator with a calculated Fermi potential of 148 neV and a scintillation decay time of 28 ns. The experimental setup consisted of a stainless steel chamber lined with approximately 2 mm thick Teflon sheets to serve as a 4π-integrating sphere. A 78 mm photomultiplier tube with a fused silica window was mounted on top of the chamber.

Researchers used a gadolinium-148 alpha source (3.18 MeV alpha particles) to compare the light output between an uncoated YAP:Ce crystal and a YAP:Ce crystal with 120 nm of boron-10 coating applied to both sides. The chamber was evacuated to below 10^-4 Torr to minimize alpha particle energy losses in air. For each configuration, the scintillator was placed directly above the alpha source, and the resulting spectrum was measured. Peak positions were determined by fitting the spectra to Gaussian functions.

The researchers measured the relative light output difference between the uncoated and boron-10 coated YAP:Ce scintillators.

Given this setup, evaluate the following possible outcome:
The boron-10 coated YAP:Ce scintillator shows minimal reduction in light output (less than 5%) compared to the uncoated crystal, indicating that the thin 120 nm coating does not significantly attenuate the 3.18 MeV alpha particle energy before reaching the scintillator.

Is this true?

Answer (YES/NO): NO